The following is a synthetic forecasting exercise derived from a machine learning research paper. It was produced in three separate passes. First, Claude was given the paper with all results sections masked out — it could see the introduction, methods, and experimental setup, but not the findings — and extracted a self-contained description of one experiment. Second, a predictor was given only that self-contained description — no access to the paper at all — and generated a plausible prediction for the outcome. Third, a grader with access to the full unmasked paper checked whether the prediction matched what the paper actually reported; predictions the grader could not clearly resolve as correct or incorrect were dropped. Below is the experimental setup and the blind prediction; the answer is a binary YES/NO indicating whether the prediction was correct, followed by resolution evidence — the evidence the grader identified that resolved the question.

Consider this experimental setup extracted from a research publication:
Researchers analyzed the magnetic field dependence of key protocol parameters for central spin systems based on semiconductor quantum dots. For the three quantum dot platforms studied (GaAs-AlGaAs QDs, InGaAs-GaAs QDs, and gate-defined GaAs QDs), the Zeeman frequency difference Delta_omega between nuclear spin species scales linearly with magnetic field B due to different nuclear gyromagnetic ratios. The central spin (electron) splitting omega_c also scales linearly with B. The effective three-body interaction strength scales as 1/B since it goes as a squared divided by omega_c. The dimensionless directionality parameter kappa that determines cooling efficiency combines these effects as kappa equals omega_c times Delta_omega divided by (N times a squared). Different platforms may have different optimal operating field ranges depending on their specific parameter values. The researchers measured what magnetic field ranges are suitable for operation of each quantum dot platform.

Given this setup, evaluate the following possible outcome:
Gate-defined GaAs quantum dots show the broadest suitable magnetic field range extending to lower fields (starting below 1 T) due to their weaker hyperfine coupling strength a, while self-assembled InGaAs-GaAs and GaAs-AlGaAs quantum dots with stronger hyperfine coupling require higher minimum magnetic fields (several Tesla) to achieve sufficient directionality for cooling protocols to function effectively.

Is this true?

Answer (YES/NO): NO